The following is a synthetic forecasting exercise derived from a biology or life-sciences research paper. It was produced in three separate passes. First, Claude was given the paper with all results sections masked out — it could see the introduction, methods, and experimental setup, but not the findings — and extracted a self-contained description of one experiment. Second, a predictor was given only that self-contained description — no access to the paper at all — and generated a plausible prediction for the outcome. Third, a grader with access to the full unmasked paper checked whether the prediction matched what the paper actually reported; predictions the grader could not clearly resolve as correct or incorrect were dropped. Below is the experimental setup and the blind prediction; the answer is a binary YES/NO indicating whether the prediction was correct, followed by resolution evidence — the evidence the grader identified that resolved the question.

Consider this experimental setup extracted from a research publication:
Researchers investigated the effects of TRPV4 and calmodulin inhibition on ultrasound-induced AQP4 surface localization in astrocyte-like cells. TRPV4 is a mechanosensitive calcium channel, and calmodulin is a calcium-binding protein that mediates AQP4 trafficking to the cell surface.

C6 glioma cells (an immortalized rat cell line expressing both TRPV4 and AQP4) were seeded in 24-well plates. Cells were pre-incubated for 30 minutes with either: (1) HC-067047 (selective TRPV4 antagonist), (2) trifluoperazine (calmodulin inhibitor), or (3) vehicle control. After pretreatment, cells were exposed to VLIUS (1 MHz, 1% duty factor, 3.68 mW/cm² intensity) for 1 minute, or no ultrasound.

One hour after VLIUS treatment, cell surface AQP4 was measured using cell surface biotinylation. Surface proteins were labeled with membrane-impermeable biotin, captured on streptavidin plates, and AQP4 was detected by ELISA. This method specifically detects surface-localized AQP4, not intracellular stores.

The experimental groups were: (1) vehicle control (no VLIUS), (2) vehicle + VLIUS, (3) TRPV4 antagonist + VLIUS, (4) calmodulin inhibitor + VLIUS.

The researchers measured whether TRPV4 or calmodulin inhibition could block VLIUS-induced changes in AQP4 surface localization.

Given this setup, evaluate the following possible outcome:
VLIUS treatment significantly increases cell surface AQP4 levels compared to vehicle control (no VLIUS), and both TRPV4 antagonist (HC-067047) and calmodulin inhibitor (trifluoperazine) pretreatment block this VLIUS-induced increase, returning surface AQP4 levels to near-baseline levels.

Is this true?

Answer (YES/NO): YES